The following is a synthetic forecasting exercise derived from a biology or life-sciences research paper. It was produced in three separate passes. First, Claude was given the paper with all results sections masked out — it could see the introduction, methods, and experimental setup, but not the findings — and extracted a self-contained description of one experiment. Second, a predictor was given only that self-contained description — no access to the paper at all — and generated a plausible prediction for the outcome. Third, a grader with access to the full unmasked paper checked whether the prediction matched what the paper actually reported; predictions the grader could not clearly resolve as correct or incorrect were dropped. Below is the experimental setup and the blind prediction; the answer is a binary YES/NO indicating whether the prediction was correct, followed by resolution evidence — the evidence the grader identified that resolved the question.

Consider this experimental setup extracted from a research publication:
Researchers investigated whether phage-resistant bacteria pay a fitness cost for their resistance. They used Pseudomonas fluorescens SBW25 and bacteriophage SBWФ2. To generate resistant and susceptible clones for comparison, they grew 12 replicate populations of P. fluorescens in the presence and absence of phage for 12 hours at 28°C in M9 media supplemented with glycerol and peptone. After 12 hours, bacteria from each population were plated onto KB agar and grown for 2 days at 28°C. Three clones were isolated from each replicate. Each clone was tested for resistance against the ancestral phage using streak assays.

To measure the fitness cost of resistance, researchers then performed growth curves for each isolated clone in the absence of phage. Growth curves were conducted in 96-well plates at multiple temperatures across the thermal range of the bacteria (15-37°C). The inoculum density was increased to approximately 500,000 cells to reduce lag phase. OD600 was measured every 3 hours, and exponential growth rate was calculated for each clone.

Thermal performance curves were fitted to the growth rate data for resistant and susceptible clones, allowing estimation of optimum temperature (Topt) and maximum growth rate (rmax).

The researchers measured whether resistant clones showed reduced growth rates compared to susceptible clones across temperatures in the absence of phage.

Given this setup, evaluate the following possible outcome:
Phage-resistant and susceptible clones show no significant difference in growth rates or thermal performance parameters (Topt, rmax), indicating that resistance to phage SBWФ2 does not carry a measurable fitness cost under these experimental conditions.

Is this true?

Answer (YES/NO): NO